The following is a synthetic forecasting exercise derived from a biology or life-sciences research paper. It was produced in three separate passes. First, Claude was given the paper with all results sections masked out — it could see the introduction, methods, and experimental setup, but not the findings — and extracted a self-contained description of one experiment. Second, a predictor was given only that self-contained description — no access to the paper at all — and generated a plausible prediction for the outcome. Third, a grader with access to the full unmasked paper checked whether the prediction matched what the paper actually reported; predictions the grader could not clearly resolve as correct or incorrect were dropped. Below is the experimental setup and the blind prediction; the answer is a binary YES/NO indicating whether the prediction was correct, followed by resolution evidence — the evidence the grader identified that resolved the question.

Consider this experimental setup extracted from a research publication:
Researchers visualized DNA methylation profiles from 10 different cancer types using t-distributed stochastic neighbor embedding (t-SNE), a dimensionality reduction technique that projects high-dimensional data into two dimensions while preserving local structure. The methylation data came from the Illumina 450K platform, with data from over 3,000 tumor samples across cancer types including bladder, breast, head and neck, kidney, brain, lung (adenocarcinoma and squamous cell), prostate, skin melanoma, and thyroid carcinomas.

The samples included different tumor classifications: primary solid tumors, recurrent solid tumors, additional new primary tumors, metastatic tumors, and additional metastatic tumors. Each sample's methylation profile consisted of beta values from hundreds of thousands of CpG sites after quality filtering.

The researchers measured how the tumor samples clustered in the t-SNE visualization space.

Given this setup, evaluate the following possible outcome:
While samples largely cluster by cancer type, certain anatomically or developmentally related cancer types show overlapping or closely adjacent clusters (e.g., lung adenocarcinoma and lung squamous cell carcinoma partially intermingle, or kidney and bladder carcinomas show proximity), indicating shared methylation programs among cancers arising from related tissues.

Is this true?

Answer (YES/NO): NO